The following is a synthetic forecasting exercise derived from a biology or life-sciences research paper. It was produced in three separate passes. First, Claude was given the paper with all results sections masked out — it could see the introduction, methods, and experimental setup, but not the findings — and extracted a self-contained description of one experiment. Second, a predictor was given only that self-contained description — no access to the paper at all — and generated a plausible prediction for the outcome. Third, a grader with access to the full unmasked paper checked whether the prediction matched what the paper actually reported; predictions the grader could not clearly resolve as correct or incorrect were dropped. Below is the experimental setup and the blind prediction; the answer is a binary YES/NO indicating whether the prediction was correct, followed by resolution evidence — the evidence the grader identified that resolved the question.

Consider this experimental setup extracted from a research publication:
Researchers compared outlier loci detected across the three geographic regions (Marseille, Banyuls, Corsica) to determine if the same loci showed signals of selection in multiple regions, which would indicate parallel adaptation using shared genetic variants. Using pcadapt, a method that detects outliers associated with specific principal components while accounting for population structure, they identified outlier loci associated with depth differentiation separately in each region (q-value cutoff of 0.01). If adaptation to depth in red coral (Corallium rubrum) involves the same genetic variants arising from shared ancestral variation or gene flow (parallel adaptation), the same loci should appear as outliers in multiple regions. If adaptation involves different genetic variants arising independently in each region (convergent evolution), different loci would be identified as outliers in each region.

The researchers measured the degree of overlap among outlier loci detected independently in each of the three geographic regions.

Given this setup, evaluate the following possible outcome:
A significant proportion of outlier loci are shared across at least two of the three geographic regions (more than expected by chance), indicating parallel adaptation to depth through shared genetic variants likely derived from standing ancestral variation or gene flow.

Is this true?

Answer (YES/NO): NO